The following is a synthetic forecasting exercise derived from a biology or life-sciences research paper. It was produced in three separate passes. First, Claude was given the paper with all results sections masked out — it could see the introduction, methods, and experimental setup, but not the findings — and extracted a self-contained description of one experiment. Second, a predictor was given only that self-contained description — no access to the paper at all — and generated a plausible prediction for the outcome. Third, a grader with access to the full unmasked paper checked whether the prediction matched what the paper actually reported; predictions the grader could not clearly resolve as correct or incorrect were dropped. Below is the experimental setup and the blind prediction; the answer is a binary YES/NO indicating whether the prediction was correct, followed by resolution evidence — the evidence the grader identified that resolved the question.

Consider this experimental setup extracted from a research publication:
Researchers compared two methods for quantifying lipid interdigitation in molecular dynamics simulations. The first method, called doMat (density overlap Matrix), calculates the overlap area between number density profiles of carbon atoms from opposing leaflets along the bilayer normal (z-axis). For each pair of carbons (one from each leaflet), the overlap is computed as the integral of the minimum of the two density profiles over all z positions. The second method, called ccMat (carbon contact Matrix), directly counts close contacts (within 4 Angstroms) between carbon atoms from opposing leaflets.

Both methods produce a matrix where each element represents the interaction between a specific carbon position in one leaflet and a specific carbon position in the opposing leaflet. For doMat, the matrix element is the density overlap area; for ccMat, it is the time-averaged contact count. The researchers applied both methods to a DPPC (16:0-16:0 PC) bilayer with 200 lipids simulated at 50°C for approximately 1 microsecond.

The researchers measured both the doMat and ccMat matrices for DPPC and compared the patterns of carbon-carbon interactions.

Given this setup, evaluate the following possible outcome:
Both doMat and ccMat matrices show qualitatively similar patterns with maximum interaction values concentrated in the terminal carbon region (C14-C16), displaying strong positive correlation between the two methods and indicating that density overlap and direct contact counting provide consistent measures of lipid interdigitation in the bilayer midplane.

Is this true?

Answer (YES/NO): YES